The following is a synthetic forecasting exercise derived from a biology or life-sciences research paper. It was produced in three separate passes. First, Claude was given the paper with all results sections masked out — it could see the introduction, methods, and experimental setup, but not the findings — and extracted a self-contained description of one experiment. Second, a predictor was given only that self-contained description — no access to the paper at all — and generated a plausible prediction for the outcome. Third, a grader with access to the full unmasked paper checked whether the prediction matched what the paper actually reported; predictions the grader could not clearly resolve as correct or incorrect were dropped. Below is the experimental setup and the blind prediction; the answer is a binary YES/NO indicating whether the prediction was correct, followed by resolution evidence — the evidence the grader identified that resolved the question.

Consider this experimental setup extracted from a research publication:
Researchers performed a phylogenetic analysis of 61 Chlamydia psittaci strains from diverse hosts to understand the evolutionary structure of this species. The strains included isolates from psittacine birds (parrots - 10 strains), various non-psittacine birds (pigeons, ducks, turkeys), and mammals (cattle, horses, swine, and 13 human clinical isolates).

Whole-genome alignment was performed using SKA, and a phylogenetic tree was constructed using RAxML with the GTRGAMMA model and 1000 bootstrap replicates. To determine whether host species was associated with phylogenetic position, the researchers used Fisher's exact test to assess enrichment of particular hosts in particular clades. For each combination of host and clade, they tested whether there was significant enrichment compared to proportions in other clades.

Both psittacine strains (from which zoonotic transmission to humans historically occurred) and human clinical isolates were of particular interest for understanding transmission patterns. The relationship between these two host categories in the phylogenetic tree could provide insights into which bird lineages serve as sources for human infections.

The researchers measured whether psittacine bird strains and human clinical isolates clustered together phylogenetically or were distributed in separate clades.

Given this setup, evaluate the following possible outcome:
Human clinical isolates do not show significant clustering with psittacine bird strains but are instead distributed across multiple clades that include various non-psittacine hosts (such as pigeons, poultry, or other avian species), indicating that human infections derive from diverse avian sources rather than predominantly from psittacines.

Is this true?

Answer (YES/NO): NO